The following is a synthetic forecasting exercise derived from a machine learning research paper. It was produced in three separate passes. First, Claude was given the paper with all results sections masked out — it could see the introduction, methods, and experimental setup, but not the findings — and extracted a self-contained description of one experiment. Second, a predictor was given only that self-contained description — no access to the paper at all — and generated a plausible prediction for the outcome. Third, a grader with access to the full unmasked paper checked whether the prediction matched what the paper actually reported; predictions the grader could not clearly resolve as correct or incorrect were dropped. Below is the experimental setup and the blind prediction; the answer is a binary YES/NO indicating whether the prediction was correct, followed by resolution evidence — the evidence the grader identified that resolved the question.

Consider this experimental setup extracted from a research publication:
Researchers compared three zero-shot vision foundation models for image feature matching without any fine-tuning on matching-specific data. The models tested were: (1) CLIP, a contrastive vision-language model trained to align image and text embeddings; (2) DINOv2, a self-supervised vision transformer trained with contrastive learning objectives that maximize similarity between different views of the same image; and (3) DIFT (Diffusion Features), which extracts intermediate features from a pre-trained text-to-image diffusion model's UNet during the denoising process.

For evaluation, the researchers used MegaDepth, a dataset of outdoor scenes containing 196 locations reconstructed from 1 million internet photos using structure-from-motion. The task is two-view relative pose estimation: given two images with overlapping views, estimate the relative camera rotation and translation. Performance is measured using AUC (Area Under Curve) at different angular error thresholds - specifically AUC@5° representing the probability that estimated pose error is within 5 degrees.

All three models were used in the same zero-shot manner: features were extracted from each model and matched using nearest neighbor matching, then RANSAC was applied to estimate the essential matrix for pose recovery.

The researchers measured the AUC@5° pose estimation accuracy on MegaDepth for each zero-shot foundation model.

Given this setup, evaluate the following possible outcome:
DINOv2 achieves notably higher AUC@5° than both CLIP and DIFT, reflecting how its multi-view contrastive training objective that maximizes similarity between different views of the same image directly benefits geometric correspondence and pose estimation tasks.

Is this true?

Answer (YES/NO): NO